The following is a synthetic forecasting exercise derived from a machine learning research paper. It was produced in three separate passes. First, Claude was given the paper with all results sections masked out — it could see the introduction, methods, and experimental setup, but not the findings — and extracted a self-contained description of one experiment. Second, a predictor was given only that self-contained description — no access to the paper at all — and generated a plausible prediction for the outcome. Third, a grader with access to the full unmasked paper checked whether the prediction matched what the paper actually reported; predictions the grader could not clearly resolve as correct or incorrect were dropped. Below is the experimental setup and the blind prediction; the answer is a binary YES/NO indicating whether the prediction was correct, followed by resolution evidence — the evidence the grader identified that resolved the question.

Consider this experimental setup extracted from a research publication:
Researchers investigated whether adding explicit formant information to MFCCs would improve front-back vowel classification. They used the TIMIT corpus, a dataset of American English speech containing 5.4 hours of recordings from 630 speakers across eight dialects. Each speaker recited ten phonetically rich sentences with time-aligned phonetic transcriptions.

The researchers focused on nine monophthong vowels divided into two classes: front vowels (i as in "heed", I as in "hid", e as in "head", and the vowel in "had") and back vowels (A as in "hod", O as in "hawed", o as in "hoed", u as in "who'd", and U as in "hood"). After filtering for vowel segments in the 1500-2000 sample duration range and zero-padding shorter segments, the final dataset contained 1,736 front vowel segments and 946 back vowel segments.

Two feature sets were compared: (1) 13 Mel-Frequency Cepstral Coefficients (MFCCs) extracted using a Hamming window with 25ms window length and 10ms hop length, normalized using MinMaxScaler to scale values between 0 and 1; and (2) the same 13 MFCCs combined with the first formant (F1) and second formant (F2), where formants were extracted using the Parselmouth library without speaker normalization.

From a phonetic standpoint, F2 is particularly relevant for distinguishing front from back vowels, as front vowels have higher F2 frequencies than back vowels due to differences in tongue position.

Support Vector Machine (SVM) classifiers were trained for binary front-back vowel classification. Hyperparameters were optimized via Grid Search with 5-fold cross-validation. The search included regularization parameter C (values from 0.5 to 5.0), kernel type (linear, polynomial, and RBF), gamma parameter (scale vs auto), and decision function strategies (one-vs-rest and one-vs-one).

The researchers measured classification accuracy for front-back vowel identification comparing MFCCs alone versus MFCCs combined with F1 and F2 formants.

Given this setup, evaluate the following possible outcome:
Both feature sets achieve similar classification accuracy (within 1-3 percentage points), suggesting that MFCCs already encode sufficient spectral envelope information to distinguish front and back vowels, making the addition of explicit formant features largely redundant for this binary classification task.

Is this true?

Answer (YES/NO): YES